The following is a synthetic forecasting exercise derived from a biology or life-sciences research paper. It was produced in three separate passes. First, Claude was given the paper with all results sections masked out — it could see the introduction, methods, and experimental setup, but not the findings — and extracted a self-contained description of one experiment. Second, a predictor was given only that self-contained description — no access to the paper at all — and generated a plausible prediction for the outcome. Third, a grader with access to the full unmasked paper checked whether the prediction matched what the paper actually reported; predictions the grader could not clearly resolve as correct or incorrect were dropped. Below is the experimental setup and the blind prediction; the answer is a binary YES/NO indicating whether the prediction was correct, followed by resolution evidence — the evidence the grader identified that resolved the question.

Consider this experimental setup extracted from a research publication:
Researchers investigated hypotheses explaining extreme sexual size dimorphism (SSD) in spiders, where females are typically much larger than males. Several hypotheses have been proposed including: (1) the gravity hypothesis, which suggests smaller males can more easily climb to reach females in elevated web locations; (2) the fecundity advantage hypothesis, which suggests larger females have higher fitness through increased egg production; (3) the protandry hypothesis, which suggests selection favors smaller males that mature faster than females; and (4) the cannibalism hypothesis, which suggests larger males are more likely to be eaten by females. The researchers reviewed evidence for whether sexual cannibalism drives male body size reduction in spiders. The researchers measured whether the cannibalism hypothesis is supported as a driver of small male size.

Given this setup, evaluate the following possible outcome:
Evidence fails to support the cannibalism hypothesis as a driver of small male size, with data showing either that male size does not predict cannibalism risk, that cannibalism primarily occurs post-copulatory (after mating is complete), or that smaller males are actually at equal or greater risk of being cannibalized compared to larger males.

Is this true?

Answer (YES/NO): YES